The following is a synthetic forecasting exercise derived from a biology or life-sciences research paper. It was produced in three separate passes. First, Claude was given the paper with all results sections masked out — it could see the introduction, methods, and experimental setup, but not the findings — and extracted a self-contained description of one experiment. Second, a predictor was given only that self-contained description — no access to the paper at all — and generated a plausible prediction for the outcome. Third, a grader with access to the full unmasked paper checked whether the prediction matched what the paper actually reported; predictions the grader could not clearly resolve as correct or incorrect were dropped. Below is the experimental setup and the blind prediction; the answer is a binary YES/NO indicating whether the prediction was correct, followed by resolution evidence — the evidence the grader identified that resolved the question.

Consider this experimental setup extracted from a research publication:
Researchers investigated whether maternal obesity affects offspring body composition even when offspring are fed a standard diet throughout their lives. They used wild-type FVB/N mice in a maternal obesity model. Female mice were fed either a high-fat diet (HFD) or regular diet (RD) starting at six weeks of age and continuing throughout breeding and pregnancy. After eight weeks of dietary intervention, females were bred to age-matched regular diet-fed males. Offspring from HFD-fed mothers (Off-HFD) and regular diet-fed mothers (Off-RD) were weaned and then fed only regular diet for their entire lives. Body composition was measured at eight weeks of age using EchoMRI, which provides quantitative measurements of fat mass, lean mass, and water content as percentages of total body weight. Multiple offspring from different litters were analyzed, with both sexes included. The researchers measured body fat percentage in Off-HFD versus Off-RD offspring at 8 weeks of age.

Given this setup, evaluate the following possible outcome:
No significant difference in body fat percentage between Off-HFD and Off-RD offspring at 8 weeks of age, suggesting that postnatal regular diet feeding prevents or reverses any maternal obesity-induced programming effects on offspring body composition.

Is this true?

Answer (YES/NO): NO